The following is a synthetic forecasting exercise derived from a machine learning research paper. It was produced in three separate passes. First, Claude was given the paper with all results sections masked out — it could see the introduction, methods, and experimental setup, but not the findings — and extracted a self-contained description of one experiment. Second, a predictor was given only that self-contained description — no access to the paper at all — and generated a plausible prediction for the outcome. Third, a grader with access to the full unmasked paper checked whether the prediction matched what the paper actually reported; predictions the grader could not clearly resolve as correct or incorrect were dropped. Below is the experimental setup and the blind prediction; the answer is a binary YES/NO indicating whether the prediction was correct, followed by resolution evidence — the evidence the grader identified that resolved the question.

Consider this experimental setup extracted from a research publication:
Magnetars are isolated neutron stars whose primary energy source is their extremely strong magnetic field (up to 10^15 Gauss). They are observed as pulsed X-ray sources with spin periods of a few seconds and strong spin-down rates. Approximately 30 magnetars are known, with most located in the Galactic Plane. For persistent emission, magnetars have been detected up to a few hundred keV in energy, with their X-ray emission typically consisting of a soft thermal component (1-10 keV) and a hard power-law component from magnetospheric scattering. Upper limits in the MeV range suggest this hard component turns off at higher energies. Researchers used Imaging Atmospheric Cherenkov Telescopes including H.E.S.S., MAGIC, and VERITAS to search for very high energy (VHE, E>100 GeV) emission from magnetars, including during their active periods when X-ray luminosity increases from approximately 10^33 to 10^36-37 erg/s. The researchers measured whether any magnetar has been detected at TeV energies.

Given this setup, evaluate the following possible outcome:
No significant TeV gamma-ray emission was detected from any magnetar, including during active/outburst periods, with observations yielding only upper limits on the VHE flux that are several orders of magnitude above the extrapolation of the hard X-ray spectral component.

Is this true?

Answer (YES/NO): NO